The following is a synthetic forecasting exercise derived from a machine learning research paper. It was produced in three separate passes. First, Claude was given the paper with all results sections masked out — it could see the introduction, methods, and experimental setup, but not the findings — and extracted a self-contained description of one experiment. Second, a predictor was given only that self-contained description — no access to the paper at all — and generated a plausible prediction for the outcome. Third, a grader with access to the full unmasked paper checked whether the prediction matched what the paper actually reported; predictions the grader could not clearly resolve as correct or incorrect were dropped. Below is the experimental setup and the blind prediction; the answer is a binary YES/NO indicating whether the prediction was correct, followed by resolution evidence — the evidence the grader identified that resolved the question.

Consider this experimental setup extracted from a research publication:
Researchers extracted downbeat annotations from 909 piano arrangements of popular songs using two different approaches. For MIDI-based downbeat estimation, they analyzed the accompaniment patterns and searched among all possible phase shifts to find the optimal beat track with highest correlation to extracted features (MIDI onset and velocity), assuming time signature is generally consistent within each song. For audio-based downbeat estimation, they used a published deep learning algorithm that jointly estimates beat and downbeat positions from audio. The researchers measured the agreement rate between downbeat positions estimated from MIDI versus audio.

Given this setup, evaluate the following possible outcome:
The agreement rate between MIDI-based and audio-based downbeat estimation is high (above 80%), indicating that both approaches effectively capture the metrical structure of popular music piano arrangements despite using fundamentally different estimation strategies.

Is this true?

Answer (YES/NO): NO